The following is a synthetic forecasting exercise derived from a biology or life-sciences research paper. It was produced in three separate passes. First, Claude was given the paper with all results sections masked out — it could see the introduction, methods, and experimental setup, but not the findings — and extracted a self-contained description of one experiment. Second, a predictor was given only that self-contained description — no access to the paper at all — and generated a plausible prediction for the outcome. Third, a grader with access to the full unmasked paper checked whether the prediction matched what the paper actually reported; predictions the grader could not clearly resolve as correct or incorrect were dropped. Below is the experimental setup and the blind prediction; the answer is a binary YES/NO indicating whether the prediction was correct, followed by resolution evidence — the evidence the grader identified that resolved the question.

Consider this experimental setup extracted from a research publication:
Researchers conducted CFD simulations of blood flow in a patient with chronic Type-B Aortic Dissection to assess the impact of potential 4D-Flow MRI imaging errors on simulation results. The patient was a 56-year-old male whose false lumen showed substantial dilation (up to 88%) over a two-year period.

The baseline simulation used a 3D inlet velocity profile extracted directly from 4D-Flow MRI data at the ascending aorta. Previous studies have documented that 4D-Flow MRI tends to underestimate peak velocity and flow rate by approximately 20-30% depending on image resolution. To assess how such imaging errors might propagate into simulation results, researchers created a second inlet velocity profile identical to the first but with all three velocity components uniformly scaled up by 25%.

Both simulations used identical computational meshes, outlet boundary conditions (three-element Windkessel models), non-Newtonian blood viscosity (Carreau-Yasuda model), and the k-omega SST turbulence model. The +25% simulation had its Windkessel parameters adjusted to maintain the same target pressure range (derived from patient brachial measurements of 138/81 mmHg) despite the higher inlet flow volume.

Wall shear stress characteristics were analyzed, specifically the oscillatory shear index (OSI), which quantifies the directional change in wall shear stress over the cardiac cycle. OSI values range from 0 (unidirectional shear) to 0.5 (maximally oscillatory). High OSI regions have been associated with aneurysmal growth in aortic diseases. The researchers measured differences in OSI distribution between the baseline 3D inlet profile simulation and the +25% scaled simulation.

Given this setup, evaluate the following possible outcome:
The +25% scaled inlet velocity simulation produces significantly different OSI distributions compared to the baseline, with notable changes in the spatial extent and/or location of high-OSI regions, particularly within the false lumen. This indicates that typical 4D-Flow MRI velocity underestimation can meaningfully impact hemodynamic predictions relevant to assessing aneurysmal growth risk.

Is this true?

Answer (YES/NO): YES